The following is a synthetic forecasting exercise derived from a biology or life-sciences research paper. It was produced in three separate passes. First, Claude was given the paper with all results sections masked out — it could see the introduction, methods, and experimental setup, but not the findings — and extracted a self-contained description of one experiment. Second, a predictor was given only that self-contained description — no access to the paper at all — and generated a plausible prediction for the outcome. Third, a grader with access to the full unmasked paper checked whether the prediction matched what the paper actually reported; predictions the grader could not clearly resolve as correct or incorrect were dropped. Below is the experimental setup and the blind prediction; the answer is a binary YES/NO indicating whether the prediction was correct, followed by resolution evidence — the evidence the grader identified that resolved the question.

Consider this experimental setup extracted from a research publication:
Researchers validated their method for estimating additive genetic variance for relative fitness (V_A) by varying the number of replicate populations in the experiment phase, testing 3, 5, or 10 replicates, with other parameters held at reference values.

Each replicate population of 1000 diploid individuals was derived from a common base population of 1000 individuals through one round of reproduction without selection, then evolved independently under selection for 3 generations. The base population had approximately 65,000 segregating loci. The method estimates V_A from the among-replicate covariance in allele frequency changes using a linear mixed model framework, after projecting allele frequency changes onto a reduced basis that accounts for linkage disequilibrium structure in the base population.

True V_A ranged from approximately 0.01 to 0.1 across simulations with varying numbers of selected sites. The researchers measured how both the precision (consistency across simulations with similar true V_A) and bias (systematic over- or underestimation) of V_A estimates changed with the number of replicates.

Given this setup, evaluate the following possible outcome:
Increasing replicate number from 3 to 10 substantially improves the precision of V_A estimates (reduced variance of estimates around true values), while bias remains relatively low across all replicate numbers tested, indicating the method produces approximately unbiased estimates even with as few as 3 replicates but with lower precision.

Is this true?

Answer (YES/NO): NO